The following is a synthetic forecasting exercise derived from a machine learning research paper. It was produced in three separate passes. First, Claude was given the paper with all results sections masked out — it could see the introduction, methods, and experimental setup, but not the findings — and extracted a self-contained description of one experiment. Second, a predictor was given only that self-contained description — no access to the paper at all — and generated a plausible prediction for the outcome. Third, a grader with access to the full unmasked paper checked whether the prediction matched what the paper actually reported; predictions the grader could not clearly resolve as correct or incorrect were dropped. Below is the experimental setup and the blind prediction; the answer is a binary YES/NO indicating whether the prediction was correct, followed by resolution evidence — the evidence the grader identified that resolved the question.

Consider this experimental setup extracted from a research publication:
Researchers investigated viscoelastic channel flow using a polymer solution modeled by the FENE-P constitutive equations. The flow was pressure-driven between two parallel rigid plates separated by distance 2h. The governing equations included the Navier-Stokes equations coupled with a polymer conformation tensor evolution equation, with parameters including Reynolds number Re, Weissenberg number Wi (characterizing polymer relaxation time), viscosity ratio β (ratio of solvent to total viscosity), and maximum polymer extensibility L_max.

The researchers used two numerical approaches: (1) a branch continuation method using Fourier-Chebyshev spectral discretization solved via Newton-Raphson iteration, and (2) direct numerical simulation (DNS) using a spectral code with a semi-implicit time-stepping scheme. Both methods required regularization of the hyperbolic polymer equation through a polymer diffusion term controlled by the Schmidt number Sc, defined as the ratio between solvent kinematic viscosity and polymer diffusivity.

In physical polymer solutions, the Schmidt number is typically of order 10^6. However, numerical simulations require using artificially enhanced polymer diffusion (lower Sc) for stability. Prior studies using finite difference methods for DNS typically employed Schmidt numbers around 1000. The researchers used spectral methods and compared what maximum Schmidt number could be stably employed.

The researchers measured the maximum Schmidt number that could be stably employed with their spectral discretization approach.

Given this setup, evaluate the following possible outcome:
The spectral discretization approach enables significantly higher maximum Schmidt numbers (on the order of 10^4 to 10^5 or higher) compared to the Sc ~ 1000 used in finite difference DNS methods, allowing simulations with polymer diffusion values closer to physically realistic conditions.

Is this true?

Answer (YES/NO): NO